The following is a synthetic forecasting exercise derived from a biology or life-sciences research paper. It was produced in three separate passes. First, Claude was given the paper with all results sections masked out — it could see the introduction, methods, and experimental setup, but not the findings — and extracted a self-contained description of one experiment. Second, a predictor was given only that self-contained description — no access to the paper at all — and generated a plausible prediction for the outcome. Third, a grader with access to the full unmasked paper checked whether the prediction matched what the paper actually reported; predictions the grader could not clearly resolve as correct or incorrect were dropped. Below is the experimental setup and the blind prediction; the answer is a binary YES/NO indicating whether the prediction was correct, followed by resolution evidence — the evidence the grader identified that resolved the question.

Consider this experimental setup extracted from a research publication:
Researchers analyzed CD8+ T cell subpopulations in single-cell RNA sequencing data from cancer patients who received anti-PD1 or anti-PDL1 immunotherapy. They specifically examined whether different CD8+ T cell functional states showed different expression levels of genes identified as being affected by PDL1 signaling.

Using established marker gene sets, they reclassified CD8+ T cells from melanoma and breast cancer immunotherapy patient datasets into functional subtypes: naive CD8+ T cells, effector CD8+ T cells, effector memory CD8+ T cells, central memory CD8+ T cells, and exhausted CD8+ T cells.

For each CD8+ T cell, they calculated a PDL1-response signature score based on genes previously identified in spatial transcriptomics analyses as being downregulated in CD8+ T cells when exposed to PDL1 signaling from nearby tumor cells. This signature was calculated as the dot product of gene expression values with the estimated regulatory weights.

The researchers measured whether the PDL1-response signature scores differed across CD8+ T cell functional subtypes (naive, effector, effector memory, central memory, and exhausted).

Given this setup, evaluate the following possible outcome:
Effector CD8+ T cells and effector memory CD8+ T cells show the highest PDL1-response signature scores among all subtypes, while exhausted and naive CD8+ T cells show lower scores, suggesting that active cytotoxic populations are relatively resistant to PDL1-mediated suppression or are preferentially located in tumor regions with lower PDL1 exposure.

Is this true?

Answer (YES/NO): NO